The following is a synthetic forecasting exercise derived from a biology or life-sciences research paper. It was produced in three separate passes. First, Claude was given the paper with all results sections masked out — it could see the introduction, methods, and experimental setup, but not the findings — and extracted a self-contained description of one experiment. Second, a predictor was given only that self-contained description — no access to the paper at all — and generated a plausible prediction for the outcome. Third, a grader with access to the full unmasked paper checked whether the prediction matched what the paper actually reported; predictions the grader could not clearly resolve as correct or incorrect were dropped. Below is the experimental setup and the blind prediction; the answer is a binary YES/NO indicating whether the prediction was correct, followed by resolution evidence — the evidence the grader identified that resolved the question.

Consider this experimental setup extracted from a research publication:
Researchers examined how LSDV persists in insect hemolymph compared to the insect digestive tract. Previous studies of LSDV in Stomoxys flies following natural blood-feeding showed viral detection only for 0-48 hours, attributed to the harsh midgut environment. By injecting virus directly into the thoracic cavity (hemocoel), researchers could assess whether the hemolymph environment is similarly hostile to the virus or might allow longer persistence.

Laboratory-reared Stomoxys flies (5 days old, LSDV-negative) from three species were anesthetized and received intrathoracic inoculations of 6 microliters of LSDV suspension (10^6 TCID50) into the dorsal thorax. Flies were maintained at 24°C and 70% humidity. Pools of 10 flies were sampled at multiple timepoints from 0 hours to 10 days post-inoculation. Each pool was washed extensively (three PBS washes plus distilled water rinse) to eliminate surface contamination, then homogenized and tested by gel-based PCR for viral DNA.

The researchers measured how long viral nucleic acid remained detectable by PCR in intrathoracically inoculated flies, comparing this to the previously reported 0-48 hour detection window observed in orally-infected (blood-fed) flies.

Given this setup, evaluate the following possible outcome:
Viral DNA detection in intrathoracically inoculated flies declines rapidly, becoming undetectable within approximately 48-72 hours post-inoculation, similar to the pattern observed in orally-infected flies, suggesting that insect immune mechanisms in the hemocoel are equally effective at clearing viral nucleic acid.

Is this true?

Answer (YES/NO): NO